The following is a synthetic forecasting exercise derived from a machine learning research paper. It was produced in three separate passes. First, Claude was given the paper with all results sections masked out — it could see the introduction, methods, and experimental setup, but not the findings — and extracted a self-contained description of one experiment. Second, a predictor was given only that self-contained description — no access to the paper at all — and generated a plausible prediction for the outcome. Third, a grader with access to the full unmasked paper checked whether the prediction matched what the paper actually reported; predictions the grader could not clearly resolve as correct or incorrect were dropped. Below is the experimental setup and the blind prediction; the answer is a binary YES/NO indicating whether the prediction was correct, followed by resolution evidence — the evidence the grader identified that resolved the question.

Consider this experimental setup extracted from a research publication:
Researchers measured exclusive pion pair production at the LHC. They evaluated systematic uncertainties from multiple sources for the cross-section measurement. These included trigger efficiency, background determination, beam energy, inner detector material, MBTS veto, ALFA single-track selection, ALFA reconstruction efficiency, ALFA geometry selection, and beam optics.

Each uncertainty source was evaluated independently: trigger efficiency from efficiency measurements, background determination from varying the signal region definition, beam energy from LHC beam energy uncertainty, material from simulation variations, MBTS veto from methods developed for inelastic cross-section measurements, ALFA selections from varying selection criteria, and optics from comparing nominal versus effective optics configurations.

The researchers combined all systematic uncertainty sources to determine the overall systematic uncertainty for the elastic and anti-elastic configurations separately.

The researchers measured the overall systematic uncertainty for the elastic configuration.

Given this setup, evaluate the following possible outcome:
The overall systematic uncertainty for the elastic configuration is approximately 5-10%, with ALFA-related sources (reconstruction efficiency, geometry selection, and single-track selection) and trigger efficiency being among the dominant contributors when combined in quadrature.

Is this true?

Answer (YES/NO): NO